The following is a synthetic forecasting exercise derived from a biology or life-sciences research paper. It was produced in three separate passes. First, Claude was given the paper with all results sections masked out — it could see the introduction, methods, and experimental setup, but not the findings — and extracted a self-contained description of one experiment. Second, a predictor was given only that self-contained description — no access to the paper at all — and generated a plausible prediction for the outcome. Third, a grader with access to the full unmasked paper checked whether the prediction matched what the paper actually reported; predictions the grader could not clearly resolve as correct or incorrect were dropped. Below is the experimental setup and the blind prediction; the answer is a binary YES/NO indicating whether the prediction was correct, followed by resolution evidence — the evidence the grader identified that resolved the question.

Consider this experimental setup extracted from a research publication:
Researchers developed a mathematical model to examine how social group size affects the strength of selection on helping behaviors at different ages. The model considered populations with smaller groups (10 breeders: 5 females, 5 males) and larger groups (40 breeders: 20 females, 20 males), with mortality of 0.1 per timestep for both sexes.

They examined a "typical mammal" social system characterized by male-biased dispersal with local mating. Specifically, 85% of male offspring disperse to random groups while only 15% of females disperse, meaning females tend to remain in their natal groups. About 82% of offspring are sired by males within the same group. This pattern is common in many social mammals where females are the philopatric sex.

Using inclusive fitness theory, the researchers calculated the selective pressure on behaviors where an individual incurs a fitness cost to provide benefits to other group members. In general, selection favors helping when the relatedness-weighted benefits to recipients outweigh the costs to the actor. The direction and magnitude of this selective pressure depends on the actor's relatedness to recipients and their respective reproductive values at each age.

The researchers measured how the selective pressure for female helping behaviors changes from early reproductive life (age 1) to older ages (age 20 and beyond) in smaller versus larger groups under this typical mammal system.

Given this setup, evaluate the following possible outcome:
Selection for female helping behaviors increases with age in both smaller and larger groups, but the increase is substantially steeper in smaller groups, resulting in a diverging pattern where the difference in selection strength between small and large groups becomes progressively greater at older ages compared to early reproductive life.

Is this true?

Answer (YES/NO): NO